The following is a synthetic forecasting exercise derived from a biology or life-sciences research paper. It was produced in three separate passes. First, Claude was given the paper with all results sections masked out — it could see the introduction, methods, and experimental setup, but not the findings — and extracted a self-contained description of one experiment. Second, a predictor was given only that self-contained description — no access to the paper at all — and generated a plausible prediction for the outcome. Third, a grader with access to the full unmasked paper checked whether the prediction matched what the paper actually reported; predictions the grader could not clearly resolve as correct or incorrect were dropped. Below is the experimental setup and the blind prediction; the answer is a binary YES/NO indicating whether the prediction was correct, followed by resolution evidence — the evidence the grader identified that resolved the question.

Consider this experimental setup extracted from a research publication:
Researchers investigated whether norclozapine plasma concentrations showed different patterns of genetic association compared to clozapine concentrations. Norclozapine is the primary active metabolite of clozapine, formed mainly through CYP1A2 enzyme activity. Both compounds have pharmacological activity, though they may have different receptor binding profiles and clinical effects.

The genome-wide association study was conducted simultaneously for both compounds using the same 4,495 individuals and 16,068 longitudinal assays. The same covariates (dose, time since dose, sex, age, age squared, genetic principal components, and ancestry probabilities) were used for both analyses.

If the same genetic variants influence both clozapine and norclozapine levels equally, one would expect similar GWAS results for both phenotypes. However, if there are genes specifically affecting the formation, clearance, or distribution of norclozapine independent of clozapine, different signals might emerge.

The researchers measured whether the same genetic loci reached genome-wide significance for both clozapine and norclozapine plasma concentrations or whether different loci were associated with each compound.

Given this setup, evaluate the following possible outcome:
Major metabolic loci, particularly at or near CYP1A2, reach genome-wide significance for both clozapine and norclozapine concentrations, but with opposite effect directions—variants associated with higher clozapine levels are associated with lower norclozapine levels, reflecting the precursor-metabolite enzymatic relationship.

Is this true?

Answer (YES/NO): NO